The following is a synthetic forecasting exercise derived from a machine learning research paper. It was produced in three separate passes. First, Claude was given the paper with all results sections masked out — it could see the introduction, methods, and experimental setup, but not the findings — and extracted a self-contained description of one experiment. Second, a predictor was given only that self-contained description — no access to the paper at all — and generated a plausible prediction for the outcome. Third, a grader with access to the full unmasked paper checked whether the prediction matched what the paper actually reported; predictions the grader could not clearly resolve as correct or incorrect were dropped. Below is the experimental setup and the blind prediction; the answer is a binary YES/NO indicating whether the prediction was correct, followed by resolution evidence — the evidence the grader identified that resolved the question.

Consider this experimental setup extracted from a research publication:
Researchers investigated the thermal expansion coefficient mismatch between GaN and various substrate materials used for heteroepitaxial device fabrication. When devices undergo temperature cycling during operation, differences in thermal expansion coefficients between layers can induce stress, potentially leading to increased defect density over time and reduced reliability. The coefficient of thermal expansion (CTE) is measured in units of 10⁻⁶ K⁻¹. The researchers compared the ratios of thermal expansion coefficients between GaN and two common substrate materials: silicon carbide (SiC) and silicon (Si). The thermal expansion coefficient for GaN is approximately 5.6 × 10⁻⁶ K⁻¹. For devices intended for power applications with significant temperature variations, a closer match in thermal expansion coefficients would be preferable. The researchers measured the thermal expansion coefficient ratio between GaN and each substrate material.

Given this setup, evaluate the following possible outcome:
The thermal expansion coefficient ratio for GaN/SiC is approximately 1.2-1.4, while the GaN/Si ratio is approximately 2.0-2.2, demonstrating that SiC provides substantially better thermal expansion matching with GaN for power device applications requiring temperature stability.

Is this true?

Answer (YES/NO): YES